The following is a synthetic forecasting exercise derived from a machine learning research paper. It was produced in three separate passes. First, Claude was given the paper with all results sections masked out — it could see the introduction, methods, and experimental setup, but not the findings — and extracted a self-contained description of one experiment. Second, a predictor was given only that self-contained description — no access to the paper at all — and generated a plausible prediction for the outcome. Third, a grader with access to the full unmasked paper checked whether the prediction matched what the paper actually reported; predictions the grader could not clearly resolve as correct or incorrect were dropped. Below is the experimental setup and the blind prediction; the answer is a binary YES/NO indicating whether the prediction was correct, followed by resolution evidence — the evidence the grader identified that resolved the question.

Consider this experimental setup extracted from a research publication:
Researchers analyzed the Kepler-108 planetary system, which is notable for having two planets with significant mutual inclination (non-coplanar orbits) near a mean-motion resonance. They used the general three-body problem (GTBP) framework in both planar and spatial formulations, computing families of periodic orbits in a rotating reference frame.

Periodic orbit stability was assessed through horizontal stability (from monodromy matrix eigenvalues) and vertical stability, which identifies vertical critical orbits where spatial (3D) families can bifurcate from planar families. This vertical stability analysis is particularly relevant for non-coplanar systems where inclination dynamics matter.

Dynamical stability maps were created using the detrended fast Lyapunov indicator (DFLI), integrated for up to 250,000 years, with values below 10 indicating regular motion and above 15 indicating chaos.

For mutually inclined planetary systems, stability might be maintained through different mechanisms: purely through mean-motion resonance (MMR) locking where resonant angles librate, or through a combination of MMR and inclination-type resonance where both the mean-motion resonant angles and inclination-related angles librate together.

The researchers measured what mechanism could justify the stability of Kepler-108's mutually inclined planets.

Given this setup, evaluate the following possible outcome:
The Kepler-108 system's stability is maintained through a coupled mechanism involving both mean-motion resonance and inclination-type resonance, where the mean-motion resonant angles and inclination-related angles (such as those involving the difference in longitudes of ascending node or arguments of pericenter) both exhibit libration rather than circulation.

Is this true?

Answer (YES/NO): NO